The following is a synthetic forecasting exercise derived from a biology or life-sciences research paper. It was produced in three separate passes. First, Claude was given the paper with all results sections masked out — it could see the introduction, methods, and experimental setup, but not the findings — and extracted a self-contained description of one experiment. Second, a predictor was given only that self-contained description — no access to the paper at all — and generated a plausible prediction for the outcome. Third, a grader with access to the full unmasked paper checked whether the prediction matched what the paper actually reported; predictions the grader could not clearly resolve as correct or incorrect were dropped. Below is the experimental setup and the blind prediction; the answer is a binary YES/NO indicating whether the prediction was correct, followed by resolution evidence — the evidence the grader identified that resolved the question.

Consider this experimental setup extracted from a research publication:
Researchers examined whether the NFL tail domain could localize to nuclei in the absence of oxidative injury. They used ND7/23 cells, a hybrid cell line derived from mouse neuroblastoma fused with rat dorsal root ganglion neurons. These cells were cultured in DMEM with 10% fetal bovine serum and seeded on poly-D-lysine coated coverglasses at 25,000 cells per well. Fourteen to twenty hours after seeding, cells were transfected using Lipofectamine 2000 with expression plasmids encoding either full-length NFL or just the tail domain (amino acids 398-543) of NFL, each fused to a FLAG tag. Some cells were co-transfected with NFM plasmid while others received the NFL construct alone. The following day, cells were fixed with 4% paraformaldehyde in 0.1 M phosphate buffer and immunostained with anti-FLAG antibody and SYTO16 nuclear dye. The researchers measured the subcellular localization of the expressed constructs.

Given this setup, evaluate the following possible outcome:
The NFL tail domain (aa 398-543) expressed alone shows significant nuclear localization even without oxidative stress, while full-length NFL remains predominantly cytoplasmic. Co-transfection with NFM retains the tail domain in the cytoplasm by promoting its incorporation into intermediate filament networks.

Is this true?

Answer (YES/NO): NO